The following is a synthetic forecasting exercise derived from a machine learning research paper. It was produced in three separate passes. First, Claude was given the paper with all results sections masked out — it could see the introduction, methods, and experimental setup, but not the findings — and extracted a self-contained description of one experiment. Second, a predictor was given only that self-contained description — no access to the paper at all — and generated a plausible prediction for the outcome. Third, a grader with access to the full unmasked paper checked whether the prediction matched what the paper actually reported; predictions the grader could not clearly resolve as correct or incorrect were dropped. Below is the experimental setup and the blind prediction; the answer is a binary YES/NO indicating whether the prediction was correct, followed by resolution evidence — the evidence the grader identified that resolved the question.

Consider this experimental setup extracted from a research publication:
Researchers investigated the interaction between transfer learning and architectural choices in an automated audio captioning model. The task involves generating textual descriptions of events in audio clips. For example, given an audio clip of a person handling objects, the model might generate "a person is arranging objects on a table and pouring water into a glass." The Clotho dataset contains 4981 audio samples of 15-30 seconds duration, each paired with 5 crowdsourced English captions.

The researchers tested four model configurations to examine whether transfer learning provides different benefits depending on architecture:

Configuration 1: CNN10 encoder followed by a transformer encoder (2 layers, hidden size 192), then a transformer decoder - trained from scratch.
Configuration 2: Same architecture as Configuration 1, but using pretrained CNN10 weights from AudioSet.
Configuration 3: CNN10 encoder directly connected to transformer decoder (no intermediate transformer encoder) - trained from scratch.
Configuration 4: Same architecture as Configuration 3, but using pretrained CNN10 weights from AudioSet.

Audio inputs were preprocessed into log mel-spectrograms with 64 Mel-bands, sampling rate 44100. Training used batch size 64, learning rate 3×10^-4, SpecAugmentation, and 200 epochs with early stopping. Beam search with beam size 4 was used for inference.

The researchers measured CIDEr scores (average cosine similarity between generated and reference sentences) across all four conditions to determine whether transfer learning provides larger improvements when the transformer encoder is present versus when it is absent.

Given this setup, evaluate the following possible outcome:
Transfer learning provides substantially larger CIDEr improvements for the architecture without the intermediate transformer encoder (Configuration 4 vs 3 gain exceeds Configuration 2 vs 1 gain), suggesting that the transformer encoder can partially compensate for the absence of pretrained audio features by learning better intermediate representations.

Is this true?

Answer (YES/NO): NO